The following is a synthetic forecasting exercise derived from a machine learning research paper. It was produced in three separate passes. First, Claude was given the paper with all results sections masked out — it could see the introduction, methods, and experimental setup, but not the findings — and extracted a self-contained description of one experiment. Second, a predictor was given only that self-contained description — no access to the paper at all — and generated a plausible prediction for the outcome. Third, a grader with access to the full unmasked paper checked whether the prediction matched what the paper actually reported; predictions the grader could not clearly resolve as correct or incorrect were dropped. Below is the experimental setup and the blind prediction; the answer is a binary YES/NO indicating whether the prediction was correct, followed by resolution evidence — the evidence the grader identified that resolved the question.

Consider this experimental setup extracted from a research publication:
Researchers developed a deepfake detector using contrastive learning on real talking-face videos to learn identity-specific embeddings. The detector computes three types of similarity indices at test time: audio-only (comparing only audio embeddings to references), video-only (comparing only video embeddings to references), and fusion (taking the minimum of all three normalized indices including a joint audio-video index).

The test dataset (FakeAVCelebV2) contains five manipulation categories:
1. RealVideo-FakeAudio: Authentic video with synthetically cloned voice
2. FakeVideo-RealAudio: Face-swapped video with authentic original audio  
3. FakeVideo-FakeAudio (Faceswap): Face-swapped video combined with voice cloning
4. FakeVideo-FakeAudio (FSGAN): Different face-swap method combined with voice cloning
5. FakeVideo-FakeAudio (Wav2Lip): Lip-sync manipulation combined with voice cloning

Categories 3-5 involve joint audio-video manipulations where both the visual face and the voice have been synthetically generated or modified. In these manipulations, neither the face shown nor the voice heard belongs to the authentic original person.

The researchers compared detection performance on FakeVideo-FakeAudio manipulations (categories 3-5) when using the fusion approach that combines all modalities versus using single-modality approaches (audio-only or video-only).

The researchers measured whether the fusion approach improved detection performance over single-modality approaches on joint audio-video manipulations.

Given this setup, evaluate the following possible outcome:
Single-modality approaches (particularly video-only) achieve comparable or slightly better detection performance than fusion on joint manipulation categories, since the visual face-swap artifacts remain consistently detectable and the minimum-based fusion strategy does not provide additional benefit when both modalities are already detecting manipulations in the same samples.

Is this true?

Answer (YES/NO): NO